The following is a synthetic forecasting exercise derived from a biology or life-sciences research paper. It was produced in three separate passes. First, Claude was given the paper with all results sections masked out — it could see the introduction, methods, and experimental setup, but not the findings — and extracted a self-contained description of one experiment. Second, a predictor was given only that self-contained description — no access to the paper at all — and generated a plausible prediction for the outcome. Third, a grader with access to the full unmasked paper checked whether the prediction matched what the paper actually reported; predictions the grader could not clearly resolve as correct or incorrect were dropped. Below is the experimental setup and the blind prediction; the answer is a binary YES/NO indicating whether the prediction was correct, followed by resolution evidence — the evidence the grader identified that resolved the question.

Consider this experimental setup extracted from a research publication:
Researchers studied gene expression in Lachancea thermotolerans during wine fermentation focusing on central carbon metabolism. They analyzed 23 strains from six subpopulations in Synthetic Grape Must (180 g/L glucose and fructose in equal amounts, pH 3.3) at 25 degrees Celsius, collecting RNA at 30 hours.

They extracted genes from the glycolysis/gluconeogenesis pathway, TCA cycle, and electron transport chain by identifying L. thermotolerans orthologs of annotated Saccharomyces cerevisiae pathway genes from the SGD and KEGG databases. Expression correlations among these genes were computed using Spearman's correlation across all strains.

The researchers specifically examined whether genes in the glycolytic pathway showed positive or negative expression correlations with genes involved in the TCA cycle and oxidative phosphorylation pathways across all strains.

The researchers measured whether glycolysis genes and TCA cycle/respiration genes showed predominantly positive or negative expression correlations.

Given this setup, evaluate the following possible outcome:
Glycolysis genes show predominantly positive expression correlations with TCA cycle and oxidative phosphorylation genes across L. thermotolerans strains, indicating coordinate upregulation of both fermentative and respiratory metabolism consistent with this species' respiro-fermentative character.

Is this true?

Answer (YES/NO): NO